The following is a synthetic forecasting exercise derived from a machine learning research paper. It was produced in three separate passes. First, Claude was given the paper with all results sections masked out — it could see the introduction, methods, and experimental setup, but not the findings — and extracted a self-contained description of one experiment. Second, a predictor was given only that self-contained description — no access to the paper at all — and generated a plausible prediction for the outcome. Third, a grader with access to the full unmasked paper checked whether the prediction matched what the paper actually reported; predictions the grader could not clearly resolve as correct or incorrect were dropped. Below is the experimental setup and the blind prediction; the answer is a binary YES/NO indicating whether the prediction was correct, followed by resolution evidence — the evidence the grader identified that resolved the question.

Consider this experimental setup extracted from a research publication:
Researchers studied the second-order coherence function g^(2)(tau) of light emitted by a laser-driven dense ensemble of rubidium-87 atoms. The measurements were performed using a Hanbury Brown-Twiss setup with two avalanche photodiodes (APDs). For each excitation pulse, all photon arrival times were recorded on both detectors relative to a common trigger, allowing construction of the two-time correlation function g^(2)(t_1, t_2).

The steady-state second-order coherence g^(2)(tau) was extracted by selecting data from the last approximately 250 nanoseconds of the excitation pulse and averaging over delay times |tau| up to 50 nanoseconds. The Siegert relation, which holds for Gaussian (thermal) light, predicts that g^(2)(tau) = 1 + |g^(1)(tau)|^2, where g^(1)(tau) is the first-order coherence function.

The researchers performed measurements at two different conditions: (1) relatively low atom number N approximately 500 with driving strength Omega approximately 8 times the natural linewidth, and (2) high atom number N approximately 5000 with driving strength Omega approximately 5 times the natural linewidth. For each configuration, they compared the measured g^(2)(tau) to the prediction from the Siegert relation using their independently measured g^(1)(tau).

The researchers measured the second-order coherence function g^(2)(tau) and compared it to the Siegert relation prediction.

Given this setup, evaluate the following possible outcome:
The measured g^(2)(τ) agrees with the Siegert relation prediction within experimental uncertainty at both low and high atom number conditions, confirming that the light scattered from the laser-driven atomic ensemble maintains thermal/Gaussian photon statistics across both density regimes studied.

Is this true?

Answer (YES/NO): NO